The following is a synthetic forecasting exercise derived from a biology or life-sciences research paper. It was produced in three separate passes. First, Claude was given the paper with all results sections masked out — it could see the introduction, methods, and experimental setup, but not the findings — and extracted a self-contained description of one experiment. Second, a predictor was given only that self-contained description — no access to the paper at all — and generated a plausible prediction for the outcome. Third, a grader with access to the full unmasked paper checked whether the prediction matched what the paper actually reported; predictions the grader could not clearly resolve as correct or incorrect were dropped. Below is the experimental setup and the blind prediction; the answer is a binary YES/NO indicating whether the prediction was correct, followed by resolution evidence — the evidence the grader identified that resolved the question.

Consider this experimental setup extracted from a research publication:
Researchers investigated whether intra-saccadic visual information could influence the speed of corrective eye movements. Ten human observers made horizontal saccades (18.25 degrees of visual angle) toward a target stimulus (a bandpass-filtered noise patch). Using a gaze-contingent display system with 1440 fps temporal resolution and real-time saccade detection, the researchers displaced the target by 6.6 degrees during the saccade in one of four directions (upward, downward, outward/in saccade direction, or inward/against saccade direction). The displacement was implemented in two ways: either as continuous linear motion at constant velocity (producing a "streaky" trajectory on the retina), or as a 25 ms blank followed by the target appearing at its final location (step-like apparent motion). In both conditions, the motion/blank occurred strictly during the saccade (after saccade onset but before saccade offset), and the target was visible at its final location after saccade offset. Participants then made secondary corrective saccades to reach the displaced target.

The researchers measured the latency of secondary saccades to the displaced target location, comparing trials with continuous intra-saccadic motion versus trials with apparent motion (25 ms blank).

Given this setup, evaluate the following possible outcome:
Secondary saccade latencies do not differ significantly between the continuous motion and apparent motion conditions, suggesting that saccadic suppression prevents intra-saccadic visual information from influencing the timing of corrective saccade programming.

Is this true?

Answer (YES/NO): NO